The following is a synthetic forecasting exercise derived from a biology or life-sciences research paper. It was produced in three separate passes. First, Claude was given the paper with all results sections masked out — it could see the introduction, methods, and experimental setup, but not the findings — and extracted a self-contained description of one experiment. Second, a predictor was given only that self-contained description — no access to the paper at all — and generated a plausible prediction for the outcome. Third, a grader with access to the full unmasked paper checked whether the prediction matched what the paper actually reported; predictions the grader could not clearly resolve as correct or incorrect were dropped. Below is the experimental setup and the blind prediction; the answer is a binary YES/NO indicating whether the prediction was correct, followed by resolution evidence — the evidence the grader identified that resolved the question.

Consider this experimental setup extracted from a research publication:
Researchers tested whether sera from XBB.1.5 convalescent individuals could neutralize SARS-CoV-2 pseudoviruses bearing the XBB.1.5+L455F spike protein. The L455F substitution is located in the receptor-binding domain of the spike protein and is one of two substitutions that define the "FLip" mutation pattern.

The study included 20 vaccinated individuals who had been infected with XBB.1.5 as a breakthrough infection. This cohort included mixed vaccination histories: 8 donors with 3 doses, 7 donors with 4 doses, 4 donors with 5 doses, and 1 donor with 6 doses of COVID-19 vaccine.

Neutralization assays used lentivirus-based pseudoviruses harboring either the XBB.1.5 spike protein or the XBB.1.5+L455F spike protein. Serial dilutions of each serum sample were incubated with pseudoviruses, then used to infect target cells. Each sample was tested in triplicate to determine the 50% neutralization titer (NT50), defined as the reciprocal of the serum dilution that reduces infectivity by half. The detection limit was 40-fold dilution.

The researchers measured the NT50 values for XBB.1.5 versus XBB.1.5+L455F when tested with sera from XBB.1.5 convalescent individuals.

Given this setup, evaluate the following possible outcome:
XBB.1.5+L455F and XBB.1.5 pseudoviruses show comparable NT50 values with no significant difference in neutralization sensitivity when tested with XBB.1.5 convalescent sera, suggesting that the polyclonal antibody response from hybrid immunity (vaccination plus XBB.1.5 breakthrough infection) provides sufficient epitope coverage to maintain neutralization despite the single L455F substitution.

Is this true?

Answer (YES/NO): NO